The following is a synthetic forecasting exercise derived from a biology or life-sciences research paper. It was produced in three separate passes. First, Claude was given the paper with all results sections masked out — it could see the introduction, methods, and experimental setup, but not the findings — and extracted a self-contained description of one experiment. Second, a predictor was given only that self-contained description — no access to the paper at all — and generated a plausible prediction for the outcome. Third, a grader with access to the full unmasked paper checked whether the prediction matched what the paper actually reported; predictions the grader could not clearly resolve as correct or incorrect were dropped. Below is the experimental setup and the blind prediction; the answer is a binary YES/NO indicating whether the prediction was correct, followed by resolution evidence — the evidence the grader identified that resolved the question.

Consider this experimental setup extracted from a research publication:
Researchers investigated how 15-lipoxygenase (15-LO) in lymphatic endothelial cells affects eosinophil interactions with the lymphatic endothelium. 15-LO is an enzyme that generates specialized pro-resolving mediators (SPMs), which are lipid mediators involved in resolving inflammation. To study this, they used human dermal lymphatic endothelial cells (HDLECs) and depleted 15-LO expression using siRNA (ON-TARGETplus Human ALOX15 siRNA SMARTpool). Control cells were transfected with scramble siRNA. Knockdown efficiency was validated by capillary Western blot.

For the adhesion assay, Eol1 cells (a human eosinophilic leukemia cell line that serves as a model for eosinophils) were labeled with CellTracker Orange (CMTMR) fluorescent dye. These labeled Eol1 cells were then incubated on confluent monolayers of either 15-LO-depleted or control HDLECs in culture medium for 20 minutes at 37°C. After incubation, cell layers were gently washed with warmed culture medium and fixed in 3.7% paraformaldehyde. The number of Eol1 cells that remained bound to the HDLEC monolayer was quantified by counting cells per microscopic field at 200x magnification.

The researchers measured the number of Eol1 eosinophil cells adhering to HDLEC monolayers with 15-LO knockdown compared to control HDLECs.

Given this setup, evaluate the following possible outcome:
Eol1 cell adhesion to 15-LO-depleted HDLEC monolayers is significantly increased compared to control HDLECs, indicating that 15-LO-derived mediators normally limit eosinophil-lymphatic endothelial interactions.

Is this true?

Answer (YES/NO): NO